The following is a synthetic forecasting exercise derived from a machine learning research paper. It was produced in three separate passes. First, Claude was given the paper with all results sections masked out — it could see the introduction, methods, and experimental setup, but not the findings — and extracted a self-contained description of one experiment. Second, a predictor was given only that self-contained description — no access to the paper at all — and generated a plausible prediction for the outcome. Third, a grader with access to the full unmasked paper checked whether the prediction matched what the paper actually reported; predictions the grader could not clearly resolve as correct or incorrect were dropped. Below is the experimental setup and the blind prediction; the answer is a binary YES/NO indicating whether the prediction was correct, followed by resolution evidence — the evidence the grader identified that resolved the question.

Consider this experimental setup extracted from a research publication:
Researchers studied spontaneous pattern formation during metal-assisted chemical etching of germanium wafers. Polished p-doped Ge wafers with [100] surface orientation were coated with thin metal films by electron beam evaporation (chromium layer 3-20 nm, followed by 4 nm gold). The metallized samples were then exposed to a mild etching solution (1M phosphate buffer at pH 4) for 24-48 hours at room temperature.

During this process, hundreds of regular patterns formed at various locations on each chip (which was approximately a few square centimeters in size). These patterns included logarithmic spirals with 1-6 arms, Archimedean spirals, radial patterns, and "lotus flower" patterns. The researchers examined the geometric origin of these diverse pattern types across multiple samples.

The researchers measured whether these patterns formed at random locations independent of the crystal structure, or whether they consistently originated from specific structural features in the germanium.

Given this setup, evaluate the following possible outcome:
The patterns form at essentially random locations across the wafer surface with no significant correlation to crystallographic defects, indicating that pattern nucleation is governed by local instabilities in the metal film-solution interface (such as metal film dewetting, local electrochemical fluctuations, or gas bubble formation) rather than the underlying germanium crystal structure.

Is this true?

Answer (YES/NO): NO